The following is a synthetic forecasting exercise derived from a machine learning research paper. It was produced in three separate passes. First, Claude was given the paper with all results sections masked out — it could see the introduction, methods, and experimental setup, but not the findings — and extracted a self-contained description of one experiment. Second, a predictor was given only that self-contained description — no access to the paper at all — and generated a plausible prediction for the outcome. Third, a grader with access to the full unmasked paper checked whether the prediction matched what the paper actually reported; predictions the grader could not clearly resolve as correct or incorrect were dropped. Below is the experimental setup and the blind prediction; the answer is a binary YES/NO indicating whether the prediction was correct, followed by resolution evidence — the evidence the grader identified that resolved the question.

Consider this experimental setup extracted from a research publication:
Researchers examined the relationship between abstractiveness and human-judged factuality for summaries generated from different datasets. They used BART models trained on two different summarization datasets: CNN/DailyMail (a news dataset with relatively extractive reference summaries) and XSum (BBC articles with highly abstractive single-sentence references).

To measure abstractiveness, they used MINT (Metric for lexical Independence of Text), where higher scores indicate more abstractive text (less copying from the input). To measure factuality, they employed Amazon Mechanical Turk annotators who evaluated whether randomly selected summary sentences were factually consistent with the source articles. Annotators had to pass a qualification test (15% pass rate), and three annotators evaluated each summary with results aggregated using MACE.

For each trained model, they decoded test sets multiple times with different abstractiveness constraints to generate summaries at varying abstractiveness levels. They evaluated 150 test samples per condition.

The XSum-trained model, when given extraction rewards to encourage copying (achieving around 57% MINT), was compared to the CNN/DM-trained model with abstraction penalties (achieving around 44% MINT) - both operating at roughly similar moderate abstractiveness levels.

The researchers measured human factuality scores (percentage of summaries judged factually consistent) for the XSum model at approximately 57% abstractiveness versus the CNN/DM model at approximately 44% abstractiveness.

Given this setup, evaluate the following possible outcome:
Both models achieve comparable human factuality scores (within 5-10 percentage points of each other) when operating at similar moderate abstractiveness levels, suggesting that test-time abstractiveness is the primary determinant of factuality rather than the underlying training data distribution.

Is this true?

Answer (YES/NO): NO